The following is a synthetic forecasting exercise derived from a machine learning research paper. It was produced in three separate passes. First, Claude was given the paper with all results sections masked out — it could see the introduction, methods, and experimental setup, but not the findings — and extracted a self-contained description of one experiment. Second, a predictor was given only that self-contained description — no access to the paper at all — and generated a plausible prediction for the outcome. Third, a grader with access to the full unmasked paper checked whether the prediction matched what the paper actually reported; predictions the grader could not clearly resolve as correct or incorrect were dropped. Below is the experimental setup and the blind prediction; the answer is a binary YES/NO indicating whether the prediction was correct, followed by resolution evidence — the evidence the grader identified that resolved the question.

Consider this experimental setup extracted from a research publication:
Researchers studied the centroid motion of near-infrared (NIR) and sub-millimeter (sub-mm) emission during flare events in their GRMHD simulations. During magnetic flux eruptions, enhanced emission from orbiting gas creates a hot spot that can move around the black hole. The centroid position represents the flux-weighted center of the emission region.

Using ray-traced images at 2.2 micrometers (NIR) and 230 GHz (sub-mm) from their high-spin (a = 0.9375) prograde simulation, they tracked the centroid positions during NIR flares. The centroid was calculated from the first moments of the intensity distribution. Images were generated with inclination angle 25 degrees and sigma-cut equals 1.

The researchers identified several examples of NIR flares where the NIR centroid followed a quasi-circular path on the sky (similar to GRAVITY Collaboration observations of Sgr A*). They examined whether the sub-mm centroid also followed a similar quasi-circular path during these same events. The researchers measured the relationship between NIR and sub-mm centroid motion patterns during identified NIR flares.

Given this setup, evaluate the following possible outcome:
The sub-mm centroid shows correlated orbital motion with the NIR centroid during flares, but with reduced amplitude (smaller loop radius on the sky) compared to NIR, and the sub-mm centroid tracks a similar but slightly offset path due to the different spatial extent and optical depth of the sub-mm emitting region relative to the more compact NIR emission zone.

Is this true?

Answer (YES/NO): NO